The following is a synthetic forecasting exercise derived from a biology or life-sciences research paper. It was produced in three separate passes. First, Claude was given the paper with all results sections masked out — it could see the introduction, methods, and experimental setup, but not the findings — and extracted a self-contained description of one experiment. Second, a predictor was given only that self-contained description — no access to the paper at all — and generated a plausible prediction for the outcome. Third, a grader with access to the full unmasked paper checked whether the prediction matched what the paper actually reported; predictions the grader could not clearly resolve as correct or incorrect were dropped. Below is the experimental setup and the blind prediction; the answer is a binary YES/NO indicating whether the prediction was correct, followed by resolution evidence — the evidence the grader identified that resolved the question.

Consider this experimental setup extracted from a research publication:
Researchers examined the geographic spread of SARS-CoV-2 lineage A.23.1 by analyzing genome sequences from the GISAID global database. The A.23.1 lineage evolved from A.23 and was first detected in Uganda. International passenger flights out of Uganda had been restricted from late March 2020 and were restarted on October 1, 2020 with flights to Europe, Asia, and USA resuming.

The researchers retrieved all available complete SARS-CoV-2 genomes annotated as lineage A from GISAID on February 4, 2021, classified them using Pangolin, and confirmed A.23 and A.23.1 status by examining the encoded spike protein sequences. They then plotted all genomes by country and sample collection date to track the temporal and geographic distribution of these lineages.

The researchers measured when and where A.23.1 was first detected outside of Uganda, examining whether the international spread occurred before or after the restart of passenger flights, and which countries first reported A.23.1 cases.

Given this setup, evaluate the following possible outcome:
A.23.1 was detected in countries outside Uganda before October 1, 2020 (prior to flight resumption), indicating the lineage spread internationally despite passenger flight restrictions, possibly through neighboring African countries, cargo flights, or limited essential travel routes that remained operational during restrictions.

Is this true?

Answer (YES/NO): NO